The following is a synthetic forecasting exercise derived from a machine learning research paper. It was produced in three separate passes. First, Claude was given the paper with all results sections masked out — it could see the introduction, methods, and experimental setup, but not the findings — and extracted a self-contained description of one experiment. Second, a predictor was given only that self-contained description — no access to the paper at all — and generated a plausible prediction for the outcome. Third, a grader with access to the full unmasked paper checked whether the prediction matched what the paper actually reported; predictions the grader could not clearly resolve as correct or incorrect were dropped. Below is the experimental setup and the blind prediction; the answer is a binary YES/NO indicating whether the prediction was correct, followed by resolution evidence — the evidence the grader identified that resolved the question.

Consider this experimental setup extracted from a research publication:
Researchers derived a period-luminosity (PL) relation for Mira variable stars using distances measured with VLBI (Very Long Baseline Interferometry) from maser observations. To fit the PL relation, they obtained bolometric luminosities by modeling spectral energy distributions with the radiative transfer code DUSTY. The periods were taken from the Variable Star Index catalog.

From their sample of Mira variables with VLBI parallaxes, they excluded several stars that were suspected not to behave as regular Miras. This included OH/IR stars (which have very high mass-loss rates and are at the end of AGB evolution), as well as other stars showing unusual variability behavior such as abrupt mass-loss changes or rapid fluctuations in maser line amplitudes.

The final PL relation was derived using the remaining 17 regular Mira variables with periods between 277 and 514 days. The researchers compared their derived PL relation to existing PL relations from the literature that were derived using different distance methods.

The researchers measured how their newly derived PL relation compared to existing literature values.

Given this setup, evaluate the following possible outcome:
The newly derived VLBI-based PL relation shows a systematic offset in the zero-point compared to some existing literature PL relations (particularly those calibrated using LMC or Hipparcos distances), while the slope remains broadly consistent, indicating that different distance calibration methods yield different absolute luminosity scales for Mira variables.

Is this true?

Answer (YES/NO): NO